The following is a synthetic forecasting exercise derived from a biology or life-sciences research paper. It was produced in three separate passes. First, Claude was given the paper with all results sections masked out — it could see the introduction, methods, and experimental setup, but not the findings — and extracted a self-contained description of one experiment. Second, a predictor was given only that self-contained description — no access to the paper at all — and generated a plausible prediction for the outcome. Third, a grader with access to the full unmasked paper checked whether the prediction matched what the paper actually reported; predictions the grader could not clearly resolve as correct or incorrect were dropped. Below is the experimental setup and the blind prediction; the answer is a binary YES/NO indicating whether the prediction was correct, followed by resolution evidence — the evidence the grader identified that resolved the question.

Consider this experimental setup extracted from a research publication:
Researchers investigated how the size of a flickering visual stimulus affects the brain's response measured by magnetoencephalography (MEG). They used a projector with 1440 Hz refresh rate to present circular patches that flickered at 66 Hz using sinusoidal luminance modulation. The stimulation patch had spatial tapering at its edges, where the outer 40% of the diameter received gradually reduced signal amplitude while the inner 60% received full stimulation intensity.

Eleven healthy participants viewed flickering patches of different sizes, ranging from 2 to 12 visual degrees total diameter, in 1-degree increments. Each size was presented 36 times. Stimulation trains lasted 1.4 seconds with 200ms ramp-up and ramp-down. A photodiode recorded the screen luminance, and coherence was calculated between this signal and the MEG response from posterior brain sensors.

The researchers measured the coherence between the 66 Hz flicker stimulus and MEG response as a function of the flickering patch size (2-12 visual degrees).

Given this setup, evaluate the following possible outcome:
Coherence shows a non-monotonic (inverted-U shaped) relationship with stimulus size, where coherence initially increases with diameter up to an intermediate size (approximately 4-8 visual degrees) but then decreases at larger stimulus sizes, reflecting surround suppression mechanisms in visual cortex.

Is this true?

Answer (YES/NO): NO